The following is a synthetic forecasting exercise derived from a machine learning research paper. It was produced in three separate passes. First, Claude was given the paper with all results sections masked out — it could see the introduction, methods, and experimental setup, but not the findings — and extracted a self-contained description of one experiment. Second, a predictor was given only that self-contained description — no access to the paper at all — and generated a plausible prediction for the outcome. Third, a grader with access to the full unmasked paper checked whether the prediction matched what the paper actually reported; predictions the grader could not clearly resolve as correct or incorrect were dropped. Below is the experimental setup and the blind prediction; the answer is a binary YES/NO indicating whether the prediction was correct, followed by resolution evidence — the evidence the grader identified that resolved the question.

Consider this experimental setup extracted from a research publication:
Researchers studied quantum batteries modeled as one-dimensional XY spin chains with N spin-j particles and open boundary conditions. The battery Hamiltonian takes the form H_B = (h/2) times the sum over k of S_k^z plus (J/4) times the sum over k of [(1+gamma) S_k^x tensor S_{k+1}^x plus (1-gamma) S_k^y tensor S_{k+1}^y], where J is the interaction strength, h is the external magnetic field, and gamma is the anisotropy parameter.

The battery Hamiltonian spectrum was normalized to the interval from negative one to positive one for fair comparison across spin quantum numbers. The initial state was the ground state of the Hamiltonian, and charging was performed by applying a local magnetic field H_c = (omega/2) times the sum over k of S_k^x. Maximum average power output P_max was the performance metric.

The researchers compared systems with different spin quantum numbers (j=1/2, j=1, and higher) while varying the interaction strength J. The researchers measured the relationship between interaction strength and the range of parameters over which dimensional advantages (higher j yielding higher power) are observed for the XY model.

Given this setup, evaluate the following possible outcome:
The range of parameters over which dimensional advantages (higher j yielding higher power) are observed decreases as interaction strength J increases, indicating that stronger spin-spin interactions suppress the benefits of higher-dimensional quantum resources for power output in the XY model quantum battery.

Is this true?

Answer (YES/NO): YES